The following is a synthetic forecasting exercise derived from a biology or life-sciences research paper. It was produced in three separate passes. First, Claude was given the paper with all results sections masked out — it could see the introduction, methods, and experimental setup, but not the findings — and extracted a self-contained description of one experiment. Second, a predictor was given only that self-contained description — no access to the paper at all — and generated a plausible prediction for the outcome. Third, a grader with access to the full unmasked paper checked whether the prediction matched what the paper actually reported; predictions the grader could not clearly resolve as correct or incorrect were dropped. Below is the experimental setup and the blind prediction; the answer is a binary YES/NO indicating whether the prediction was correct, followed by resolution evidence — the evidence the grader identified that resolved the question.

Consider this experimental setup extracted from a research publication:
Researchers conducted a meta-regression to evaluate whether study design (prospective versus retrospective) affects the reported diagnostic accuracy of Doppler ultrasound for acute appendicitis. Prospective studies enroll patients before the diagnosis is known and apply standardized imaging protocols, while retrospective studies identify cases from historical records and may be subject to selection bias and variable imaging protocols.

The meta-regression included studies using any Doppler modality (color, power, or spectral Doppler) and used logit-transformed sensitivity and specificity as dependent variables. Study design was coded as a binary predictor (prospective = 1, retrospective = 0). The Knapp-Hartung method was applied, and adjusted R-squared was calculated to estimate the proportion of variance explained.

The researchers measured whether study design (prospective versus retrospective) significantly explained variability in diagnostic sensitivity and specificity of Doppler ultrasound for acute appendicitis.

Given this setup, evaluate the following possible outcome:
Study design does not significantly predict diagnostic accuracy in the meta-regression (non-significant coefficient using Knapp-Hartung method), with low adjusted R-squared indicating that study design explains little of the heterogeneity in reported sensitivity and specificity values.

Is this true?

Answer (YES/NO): NO